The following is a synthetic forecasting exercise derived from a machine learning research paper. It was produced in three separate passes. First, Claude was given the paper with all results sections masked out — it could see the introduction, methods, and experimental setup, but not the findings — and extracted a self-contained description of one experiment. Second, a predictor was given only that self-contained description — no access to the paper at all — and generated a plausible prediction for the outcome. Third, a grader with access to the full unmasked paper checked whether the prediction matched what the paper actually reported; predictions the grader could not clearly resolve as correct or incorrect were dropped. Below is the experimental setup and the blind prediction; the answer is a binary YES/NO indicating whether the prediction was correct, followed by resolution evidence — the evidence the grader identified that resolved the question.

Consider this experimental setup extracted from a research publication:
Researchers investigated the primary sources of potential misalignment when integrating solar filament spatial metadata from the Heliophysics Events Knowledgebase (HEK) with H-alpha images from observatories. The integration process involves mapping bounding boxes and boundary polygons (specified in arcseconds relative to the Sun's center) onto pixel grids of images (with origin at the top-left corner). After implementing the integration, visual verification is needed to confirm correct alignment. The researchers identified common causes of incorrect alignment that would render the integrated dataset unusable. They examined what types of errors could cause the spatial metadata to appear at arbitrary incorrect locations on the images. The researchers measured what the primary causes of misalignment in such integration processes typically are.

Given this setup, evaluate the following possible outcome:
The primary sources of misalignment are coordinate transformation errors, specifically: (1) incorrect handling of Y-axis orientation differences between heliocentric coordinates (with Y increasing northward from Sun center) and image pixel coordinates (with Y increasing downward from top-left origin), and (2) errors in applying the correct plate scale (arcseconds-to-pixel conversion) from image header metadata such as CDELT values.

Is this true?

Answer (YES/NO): NO